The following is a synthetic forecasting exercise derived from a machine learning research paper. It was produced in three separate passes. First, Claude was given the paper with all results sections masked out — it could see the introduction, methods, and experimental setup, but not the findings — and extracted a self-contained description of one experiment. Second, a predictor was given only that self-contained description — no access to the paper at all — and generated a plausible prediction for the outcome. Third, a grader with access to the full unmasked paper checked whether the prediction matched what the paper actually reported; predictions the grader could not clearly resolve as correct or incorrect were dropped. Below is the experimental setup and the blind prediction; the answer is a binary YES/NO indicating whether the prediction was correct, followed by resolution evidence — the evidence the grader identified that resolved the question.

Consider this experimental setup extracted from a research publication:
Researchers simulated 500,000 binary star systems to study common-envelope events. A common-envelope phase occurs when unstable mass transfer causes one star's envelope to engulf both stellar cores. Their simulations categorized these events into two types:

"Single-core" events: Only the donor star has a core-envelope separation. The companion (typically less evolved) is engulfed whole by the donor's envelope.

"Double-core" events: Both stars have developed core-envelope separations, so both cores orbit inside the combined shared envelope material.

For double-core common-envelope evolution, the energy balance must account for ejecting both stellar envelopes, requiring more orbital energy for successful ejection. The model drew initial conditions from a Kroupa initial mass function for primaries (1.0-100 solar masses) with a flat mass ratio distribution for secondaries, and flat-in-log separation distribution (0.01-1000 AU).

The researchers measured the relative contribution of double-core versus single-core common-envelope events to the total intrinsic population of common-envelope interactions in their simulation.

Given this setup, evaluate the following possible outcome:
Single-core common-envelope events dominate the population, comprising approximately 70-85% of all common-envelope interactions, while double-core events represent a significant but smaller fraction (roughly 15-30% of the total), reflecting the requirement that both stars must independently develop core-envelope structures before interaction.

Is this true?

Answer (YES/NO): NO